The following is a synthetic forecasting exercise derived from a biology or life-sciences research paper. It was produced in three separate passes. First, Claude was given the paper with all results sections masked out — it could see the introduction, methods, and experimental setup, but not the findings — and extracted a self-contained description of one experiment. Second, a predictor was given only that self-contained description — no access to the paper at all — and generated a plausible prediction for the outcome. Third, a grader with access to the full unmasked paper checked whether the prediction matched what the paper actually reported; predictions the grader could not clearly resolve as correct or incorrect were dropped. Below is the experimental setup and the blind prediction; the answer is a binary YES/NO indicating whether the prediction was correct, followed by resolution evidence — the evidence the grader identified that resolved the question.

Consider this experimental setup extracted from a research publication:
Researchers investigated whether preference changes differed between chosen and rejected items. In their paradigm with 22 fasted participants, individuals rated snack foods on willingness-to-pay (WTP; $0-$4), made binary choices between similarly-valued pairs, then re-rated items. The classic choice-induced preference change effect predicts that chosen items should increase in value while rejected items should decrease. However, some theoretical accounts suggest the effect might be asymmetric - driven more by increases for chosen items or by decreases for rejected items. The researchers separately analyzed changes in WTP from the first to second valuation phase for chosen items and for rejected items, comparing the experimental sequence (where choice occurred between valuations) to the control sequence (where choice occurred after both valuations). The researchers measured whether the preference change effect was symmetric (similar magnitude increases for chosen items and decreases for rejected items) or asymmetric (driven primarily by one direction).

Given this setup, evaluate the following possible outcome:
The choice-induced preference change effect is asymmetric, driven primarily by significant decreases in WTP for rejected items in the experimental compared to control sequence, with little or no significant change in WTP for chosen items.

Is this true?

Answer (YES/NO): NO